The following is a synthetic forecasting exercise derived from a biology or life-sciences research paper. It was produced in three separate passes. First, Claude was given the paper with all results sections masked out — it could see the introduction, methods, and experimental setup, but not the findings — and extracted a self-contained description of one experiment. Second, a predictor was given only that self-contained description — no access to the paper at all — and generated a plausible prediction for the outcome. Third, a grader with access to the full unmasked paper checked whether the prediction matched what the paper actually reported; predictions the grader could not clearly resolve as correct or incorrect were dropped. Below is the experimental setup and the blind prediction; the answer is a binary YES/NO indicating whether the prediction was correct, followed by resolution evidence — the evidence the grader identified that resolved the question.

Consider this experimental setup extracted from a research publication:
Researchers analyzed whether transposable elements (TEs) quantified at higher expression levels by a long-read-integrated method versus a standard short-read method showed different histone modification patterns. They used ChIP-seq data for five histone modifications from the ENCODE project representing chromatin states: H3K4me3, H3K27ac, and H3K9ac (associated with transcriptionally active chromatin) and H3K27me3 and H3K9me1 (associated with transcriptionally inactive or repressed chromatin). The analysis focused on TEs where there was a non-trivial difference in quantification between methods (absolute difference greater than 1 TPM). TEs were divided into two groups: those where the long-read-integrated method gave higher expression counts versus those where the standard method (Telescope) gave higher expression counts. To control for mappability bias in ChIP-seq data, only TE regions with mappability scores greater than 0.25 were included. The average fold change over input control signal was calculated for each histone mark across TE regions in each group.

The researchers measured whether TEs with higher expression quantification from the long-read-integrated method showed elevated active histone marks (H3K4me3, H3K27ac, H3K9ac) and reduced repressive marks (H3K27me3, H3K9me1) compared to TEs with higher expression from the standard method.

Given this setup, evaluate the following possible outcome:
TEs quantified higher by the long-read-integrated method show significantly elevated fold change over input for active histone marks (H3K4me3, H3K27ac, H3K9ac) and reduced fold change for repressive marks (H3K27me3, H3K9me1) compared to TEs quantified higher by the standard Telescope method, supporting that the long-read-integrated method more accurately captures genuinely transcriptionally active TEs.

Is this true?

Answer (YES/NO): YES